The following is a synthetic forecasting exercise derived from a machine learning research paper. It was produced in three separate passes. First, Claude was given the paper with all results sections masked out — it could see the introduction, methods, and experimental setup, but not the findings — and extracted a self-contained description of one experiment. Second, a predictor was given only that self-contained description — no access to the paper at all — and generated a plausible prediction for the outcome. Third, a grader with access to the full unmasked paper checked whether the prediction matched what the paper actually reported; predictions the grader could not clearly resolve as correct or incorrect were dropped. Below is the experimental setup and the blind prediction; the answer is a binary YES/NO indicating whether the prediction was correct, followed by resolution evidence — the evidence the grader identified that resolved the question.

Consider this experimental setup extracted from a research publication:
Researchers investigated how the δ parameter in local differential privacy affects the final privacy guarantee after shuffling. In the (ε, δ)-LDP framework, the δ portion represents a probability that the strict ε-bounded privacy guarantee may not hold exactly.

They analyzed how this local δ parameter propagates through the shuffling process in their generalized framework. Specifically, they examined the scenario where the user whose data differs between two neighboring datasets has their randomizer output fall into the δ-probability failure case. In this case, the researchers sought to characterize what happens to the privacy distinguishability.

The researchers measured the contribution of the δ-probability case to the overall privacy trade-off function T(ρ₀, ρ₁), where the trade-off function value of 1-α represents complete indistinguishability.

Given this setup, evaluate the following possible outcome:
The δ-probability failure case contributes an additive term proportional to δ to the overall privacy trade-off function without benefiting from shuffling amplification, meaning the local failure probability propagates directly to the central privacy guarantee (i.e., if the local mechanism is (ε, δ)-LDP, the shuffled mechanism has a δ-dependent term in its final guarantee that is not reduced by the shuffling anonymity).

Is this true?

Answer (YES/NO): NO